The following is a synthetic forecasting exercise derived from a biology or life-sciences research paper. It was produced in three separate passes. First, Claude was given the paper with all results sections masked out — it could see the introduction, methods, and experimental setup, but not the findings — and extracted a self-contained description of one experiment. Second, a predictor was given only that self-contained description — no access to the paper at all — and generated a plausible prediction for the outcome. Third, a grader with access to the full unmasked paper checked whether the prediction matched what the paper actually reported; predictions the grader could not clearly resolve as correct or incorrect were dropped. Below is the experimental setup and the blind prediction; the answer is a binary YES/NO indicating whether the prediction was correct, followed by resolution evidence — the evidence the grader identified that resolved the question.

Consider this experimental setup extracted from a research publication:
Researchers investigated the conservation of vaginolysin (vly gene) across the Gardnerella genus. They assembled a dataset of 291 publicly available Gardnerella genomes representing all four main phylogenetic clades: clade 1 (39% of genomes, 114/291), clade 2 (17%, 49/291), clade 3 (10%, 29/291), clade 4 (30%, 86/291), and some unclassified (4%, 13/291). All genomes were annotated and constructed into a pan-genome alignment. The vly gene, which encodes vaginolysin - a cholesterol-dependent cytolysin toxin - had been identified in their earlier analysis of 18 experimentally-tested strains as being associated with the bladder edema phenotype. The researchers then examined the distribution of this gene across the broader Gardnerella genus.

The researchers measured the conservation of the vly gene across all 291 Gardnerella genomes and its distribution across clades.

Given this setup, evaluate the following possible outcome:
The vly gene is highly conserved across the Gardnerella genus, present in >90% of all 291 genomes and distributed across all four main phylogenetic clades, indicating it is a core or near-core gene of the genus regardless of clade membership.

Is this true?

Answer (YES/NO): NO